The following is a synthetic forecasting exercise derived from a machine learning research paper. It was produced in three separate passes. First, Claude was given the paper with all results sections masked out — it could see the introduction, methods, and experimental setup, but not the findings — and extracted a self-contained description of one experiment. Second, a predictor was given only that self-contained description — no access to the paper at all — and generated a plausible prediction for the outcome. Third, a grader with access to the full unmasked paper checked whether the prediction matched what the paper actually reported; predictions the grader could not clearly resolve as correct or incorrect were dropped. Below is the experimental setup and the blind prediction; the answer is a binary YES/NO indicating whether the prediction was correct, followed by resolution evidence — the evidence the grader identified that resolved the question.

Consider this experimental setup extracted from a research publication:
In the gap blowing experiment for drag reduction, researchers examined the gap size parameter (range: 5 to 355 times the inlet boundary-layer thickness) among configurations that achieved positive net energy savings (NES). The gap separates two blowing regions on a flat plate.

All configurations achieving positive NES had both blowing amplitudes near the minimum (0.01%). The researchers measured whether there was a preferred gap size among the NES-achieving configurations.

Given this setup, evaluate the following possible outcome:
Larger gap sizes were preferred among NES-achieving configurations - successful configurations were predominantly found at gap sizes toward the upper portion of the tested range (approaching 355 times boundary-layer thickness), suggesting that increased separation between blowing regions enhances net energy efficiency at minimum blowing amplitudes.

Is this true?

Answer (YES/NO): NO